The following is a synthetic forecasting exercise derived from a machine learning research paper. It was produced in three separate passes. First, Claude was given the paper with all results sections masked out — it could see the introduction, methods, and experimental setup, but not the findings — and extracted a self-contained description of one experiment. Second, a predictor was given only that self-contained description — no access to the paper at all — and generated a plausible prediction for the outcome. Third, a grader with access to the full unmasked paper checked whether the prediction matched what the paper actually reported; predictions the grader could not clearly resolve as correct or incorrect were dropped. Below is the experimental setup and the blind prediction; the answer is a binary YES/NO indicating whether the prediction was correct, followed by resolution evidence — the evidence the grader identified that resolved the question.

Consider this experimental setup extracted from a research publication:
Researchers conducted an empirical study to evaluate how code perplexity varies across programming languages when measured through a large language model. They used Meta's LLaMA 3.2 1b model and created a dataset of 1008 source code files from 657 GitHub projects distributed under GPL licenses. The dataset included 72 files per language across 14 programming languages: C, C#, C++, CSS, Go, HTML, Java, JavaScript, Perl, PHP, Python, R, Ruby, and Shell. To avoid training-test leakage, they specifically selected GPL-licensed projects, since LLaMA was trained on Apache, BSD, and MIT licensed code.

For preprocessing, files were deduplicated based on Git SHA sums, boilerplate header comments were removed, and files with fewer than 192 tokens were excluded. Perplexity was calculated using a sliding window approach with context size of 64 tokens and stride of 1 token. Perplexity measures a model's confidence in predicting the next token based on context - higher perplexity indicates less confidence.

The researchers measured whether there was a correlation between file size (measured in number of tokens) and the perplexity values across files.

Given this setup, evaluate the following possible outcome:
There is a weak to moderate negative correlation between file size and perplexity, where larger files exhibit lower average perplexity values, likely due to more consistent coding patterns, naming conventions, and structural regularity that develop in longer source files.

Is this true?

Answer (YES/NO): NO